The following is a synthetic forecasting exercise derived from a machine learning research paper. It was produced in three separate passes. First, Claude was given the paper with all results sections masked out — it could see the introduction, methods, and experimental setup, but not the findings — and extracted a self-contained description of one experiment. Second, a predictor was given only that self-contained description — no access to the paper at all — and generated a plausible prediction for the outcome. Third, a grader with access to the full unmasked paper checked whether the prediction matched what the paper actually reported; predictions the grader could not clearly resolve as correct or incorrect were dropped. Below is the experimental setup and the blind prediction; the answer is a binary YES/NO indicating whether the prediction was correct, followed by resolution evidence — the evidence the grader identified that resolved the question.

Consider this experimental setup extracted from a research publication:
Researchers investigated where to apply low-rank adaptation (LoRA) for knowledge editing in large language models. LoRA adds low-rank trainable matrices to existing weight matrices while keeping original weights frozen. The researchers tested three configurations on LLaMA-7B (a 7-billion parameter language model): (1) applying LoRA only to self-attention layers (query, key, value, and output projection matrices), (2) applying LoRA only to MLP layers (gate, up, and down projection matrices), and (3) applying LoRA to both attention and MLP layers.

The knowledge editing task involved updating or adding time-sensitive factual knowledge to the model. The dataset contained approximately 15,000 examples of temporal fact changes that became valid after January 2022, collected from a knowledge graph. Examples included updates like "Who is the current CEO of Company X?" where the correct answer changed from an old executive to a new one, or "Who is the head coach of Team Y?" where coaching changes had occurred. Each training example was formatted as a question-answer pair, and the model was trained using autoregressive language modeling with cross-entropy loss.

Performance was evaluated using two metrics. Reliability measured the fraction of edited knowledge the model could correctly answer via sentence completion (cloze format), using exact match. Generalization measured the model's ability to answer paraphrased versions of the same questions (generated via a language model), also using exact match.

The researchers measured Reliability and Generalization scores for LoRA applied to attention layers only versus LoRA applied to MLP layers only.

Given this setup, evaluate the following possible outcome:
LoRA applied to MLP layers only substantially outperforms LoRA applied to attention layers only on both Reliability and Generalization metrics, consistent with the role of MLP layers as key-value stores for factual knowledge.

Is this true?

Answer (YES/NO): YES